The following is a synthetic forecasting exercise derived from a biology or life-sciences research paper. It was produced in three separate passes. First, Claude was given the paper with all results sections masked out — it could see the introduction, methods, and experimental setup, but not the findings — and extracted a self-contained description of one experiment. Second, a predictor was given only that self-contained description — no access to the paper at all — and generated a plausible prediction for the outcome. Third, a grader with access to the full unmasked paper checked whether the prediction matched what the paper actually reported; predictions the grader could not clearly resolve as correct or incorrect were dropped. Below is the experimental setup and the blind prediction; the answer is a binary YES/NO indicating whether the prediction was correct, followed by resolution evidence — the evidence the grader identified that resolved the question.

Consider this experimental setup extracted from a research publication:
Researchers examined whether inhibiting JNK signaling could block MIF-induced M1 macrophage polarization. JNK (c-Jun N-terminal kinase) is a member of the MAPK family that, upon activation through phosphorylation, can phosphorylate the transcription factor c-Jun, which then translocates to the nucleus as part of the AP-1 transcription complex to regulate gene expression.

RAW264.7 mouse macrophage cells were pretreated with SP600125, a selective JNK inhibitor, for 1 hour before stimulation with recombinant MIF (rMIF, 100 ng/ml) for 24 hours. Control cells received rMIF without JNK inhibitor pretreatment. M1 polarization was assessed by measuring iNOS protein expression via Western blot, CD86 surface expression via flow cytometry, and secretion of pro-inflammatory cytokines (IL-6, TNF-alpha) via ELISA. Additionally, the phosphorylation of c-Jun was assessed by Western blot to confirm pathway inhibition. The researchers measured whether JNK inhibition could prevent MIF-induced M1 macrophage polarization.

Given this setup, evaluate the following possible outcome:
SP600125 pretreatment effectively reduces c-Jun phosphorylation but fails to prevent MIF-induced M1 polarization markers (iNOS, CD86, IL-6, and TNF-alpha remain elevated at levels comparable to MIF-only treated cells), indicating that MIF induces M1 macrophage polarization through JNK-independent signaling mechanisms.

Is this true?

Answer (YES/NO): NO